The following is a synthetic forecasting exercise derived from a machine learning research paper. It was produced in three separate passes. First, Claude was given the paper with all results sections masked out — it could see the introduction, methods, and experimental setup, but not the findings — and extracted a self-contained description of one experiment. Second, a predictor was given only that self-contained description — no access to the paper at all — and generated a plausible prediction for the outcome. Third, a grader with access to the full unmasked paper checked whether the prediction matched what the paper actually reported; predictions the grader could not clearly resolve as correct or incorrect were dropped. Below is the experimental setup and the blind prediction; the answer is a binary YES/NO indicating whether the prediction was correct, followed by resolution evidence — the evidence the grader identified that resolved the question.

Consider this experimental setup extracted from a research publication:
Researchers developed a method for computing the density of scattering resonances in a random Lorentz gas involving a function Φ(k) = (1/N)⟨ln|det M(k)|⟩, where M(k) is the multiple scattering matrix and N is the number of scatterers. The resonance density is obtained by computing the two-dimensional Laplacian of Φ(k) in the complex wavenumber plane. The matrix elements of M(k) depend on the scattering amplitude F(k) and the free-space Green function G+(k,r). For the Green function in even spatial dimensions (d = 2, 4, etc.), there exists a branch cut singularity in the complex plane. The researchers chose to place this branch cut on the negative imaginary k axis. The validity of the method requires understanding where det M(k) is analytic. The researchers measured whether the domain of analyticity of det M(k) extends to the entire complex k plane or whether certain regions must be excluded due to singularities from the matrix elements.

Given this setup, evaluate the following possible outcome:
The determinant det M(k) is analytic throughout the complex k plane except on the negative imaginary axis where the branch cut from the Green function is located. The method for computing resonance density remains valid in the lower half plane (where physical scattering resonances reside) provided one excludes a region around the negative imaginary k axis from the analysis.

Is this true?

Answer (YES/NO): YES